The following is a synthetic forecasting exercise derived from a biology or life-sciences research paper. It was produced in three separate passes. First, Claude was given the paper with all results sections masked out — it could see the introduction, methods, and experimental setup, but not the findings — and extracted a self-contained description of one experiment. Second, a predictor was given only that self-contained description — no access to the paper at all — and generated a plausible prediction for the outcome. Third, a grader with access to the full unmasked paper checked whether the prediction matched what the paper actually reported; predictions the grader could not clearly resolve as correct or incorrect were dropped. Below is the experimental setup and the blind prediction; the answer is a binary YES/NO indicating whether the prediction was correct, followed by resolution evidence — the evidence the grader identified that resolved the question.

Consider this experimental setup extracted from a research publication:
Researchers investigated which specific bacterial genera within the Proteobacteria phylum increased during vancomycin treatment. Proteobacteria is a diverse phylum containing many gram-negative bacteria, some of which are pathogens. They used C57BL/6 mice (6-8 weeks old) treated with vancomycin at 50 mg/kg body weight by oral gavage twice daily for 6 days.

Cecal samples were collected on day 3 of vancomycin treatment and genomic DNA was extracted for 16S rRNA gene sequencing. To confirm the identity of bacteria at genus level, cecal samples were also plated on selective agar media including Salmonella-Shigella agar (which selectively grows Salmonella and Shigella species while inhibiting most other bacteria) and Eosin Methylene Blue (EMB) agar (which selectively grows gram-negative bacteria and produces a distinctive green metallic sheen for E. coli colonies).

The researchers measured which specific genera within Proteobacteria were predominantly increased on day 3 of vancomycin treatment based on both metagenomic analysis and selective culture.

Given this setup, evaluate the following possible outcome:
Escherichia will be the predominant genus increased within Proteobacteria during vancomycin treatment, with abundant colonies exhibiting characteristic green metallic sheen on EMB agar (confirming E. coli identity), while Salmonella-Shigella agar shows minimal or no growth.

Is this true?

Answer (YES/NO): NO